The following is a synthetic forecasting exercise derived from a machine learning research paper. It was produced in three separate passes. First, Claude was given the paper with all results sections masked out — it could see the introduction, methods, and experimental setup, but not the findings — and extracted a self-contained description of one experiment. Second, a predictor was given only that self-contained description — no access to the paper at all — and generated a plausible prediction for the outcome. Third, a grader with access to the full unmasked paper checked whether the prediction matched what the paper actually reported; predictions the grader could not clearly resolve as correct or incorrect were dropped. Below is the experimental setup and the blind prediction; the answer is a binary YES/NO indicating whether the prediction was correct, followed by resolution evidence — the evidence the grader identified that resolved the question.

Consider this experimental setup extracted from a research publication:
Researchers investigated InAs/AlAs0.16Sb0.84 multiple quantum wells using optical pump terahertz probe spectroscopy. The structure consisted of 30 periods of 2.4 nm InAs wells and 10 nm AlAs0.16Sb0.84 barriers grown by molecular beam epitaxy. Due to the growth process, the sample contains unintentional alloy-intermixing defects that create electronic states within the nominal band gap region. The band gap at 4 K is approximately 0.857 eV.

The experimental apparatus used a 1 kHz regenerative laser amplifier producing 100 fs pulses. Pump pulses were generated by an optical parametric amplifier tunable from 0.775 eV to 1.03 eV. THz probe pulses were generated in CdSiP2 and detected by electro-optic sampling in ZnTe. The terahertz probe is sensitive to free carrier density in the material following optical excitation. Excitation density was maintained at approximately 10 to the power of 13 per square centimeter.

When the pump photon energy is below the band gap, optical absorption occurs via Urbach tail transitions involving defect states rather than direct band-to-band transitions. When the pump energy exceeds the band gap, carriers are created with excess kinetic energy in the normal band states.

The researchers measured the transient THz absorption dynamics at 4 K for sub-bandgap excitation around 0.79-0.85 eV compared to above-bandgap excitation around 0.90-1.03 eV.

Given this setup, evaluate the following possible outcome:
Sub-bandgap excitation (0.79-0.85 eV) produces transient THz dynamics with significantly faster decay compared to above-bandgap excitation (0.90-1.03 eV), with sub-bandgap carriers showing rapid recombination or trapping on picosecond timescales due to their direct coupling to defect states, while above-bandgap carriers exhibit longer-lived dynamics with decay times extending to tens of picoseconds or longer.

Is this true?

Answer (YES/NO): NO